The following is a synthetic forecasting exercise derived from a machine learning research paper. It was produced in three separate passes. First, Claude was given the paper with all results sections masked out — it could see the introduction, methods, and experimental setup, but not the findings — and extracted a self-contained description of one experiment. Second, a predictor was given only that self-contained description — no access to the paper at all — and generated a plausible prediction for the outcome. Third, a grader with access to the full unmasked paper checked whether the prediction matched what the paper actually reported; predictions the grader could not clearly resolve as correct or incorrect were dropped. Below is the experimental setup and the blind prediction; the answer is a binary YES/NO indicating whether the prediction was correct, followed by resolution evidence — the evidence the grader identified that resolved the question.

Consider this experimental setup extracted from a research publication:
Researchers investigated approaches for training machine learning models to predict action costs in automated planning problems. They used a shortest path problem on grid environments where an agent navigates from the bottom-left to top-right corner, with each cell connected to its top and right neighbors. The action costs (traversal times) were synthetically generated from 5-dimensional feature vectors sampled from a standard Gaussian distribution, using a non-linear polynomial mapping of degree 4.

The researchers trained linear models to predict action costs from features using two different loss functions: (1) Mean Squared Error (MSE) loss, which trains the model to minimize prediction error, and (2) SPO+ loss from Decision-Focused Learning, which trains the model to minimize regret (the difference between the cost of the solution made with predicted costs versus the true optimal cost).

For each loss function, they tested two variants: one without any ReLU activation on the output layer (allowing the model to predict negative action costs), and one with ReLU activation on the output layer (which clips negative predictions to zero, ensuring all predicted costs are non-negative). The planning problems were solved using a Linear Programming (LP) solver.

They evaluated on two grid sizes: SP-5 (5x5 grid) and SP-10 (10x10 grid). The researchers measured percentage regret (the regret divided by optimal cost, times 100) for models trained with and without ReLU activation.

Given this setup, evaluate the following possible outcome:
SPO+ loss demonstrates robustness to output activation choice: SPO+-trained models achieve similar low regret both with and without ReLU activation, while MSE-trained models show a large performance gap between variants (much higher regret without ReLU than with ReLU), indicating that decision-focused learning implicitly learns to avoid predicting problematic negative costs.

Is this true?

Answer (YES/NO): NO